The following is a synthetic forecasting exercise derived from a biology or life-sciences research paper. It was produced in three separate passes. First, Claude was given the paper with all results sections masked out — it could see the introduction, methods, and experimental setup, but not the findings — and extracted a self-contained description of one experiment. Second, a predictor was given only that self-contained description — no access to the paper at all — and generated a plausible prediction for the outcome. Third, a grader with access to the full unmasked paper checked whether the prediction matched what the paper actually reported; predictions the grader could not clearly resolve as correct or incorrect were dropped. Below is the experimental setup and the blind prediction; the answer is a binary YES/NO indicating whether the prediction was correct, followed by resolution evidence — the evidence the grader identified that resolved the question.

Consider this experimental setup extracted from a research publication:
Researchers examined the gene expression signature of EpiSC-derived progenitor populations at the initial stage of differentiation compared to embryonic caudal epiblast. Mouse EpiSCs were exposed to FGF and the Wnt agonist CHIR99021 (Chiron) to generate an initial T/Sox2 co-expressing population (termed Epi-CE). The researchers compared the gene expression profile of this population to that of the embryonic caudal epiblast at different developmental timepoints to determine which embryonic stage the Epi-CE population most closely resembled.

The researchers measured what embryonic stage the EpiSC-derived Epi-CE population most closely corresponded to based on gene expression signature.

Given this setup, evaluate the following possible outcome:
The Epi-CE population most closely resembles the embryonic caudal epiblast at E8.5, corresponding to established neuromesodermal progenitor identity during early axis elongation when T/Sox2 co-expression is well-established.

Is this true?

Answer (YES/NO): NO